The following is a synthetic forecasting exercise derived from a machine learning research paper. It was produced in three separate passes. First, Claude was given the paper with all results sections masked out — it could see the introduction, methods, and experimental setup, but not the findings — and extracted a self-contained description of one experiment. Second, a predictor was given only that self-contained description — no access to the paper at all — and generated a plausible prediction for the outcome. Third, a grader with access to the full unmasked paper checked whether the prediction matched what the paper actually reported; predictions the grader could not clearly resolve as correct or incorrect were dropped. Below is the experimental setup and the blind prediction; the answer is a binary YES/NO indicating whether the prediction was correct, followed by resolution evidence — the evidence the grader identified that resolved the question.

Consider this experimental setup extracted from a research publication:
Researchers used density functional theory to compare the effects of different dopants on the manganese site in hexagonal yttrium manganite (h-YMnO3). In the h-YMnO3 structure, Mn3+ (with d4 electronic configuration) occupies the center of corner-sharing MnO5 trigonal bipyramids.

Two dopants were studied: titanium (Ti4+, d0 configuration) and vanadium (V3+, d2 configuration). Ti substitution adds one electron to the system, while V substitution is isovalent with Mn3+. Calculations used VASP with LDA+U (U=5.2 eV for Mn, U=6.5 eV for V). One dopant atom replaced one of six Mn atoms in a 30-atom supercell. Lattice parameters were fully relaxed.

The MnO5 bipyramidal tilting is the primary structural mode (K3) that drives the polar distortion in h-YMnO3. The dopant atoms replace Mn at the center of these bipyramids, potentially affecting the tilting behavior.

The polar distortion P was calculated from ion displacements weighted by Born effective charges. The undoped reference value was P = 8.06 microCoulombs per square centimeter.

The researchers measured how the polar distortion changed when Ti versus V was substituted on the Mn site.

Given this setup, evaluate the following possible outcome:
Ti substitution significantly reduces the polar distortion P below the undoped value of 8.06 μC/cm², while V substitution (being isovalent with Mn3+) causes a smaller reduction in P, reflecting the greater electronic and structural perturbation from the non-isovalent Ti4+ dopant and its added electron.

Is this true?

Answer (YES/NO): NO